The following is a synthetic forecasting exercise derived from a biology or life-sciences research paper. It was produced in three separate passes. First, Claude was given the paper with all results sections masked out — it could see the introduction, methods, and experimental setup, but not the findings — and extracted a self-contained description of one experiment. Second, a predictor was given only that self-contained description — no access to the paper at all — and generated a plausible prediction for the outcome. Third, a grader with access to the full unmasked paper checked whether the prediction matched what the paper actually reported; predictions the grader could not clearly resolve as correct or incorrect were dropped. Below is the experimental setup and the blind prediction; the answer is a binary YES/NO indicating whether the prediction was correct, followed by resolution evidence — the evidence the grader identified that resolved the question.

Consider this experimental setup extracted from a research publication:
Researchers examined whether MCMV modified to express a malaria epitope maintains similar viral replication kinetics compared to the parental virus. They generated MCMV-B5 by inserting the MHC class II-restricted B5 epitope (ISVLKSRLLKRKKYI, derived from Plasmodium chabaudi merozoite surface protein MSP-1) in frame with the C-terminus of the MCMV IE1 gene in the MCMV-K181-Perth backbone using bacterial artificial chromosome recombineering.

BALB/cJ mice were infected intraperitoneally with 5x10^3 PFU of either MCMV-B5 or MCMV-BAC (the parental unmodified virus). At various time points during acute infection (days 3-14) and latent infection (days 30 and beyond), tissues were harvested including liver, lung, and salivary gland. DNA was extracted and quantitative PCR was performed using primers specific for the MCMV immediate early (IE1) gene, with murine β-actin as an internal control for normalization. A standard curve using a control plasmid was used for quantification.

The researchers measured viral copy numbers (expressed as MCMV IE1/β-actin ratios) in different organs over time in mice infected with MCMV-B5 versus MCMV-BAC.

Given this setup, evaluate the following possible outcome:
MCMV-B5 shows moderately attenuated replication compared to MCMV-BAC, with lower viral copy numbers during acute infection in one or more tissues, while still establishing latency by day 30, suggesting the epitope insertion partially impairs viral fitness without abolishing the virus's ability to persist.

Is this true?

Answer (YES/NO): NO